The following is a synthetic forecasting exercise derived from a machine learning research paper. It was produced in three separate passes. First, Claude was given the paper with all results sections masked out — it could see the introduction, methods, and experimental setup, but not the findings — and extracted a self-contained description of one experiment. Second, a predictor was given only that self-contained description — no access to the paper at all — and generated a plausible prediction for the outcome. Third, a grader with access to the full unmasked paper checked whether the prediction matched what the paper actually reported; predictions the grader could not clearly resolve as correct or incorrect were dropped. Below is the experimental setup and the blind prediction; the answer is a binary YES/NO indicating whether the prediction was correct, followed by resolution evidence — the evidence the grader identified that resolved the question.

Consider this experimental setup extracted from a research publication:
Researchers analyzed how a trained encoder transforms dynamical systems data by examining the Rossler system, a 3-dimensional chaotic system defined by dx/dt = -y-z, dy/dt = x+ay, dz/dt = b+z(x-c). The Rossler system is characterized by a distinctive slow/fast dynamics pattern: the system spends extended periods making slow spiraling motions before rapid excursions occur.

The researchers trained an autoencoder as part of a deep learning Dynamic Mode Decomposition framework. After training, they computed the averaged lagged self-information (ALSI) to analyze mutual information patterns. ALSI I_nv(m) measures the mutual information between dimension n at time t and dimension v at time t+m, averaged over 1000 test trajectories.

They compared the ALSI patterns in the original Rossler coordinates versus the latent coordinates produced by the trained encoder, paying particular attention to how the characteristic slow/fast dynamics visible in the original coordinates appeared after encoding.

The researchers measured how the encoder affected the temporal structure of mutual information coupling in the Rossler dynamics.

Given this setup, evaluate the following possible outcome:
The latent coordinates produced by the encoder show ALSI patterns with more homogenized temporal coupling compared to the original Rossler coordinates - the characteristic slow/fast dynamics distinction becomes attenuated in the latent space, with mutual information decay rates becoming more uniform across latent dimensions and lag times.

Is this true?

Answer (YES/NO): YES